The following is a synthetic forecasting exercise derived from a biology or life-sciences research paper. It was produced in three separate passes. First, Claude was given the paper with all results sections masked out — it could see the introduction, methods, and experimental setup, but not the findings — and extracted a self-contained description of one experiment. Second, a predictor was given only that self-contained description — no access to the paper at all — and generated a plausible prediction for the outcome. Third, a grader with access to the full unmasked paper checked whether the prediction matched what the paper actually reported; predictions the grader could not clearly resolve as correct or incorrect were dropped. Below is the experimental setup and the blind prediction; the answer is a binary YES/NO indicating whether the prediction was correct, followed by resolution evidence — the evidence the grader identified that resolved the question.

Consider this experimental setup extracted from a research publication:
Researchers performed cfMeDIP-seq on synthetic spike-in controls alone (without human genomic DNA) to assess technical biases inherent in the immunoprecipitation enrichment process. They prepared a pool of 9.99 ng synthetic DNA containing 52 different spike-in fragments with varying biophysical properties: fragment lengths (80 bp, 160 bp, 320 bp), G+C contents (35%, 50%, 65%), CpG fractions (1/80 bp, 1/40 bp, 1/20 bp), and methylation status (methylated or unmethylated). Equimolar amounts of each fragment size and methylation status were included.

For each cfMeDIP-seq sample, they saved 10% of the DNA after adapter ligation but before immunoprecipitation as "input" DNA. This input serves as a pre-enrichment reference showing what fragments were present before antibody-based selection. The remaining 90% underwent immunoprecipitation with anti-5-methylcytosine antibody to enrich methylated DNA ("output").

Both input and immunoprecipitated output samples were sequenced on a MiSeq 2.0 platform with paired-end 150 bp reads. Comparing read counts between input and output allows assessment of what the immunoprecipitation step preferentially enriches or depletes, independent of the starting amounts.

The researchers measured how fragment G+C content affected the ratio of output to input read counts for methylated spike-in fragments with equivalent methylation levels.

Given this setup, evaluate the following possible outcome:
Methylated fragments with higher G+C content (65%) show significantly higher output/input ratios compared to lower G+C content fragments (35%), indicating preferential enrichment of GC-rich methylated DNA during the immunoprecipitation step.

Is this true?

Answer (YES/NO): YES